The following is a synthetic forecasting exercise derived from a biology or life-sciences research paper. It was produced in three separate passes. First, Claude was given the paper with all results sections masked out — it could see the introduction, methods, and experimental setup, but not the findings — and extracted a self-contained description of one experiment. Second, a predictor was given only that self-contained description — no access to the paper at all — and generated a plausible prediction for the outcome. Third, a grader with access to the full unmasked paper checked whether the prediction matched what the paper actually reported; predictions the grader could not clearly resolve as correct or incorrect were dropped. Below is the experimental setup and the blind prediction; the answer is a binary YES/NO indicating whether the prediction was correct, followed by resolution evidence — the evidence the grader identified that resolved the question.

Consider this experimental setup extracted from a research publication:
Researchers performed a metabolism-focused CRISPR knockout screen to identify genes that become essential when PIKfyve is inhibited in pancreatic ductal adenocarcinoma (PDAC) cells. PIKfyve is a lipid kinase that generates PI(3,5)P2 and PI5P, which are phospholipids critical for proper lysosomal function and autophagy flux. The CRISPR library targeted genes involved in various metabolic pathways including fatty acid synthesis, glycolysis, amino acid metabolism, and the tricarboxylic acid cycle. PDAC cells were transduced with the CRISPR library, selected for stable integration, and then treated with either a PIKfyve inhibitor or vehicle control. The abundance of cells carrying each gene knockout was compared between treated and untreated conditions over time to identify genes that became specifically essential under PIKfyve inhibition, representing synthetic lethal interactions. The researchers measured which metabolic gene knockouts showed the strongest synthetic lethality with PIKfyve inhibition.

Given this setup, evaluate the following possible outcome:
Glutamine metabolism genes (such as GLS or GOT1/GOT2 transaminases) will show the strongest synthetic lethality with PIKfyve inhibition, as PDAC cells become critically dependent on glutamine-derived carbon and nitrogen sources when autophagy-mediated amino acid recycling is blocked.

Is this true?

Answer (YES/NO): NO